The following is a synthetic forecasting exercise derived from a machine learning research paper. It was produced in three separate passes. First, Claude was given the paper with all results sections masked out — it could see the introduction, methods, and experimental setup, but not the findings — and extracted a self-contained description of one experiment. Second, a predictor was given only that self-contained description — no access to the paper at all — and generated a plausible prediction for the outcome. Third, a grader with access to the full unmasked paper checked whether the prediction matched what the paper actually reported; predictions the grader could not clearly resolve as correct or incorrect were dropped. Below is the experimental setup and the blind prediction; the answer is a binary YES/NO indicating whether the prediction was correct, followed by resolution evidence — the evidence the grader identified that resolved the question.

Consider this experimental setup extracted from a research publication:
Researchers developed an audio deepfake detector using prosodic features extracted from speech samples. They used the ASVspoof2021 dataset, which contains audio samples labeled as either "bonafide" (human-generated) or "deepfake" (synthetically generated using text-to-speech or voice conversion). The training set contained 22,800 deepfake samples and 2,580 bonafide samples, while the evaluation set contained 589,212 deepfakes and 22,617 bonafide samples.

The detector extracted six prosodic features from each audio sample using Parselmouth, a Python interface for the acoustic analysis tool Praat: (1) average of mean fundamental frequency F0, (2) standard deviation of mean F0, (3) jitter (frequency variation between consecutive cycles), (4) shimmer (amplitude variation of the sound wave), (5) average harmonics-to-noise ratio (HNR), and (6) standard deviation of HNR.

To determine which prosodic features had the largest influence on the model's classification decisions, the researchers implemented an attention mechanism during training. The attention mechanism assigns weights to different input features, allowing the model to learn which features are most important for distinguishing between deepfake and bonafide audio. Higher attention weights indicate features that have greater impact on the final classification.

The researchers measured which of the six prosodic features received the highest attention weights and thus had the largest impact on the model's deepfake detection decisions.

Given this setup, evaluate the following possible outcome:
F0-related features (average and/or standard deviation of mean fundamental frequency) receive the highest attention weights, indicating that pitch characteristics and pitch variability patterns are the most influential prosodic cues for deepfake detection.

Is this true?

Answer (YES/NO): NO